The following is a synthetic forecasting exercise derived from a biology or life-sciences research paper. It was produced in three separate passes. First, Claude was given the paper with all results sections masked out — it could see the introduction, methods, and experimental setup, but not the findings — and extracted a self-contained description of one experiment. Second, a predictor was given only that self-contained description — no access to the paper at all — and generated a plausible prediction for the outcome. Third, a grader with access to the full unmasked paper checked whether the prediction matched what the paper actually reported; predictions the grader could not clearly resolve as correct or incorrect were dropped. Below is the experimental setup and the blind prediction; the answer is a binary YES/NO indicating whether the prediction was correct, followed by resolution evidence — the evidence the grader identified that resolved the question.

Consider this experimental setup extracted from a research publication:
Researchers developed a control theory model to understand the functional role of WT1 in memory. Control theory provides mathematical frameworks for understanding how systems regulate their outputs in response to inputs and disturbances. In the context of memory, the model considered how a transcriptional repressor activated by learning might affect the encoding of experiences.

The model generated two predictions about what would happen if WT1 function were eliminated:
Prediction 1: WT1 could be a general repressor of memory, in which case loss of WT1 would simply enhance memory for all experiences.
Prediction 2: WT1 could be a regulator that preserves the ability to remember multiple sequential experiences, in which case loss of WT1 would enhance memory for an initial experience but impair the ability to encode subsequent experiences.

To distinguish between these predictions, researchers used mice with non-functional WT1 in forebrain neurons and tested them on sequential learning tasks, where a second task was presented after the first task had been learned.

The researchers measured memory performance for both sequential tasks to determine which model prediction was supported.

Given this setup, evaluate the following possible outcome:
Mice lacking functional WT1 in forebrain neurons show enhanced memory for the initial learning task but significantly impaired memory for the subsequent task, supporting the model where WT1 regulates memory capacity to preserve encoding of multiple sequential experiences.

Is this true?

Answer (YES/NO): YES